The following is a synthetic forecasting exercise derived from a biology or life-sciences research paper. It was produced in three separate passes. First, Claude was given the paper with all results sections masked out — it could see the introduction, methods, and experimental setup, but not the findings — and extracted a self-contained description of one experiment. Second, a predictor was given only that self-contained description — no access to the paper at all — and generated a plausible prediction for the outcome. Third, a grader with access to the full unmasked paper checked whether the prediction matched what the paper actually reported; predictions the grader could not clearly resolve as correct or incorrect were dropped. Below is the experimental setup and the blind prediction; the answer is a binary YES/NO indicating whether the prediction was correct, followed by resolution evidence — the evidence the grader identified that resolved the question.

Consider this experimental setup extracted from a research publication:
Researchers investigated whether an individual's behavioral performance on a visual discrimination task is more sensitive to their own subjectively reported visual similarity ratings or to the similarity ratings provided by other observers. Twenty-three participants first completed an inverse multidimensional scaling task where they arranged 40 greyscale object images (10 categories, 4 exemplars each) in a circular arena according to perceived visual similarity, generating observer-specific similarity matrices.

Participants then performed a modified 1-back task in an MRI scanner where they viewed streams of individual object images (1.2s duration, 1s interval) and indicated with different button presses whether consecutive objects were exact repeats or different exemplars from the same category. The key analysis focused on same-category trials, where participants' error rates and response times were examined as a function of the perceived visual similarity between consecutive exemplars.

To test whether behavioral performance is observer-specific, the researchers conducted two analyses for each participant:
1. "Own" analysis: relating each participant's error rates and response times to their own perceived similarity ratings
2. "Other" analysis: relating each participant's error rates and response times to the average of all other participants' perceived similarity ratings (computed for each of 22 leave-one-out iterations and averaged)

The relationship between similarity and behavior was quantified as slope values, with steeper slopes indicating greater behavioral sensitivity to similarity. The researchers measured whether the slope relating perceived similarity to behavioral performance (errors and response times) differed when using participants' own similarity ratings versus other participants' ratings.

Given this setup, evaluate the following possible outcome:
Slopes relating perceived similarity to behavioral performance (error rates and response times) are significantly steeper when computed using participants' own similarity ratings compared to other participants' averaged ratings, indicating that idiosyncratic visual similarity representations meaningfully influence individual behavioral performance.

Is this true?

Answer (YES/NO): YES